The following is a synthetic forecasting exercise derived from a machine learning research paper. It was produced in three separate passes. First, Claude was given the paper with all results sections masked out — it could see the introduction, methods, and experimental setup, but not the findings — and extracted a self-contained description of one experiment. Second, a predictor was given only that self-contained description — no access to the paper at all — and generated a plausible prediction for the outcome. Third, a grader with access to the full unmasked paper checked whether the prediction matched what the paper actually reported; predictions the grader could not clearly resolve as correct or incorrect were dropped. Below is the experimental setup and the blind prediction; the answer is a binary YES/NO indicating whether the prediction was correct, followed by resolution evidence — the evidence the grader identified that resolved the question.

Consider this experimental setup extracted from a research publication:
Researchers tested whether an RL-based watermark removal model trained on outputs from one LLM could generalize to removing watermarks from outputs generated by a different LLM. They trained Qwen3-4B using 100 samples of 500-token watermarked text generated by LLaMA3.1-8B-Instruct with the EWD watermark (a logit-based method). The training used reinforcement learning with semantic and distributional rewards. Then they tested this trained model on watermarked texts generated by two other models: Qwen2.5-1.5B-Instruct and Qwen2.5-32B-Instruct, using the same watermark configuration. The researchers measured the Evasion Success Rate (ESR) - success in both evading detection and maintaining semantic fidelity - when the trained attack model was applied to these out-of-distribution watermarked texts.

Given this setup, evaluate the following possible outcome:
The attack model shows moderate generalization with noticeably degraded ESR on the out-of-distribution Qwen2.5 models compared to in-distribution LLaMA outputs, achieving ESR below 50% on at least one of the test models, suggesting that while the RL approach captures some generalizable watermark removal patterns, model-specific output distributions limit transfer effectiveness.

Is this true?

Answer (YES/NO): NO